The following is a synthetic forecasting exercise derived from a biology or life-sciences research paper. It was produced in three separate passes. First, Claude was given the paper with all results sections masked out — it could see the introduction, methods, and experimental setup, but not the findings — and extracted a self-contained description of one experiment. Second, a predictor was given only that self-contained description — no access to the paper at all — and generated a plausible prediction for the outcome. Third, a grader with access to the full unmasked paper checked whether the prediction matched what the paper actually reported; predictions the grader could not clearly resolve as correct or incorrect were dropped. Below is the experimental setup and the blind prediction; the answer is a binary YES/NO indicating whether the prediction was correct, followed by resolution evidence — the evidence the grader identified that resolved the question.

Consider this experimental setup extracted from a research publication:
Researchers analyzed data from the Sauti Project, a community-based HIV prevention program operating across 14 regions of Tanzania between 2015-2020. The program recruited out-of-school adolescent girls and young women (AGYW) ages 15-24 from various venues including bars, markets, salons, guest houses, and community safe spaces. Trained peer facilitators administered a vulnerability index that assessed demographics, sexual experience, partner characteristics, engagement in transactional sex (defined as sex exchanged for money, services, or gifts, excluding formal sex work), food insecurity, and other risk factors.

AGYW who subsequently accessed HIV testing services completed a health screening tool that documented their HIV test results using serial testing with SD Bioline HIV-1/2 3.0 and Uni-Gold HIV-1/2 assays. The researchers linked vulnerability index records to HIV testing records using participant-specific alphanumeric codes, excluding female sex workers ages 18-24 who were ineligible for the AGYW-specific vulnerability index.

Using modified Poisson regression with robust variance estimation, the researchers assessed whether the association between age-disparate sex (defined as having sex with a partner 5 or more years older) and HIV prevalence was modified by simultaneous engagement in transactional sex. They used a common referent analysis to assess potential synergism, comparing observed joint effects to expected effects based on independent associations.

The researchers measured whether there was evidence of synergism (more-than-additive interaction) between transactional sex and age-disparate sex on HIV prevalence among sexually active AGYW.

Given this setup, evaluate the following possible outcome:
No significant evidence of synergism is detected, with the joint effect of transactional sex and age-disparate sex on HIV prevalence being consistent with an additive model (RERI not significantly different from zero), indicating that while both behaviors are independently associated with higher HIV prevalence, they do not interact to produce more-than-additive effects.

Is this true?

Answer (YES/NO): NO